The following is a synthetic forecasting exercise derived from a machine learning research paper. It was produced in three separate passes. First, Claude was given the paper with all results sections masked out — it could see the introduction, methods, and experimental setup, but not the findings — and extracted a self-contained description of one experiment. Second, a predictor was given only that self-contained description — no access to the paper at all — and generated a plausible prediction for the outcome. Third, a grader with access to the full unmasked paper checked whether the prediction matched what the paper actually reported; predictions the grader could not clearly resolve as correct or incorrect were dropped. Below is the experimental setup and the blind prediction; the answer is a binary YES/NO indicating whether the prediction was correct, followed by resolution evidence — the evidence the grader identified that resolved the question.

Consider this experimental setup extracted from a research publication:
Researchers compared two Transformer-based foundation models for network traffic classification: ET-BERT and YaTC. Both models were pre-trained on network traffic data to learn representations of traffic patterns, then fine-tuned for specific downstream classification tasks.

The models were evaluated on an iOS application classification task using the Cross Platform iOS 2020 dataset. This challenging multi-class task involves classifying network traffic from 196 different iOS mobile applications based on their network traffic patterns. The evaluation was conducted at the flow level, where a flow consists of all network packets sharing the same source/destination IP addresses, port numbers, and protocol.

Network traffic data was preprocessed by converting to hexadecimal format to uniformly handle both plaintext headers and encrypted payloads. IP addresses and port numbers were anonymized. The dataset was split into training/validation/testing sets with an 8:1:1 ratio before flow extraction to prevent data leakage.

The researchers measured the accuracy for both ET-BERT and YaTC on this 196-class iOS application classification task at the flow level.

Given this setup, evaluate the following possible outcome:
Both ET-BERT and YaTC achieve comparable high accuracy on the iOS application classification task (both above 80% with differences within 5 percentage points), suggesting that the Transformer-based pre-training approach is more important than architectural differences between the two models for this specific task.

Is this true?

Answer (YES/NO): NO